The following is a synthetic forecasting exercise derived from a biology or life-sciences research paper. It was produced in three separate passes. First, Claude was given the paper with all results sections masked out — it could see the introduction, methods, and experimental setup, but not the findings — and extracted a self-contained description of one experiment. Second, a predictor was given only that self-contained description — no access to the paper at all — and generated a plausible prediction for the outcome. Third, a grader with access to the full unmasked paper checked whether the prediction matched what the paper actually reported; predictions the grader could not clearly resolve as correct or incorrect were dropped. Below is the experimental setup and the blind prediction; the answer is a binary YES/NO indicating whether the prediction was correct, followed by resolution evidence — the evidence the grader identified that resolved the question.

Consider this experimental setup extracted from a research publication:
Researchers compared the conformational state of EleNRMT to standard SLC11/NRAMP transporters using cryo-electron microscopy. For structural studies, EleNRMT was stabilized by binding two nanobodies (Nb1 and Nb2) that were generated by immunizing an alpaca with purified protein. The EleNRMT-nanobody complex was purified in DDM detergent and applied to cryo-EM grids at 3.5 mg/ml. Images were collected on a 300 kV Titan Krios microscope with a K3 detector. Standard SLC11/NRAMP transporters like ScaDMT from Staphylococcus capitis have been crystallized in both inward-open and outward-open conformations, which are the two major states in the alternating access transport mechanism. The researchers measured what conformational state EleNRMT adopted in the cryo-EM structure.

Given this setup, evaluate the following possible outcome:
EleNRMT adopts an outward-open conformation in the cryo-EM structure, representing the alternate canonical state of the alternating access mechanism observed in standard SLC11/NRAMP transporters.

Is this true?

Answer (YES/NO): NO